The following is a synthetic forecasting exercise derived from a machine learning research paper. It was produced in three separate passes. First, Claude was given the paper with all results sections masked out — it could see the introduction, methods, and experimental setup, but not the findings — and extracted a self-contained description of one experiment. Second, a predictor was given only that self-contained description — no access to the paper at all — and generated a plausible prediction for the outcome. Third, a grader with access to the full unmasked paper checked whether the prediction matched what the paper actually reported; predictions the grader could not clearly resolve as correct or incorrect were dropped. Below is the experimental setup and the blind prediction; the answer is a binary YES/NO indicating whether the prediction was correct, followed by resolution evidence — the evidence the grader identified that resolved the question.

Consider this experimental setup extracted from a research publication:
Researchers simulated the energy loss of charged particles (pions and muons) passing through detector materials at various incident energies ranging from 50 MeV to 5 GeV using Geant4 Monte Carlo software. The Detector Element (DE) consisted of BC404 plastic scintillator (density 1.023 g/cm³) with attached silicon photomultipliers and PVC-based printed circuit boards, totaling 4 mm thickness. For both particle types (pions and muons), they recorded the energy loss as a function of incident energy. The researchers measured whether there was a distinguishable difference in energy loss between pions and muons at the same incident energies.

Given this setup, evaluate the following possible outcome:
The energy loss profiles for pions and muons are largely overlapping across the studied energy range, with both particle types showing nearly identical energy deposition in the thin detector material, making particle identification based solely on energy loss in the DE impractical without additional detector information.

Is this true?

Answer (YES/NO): YES